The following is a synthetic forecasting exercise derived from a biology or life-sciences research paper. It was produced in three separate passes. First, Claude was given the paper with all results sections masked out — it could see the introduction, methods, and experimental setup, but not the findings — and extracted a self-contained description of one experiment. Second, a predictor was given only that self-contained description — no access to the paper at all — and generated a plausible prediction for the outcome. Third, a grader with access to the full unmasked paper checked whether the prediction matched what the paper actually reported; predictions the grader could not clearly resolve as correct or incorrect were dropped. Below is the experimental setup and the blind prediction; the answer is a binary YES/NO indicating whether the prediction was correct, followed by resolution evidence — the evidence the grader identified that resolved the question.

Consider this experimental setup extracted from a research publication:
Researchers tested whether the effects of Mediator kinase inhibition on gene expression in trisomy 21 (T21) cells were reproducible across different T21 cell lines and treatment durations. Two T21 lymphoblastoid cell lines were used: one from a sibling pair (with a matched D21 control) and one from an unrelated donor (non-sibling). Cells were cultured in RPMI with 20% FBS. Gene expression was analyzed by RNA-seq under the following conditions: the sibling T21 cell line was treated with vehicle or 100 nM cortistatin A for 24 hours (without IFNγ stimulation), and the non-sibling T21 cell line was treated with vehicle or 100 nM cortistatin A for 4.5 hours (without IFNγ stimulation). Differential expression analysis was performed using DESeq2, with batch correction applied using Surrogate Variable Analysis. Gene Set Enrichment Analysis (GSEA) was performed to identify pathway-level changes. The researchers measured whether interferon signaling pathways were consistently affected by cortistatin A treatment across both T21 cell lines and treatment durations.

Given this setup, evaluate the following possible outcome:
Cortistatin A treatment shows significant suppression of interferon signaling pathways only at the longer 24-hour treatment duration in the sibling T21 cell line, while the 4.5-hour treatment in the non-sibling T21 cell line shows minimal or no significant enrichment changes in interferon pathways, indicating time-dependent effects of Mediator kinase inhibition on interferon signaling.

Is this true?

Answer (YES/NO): NO